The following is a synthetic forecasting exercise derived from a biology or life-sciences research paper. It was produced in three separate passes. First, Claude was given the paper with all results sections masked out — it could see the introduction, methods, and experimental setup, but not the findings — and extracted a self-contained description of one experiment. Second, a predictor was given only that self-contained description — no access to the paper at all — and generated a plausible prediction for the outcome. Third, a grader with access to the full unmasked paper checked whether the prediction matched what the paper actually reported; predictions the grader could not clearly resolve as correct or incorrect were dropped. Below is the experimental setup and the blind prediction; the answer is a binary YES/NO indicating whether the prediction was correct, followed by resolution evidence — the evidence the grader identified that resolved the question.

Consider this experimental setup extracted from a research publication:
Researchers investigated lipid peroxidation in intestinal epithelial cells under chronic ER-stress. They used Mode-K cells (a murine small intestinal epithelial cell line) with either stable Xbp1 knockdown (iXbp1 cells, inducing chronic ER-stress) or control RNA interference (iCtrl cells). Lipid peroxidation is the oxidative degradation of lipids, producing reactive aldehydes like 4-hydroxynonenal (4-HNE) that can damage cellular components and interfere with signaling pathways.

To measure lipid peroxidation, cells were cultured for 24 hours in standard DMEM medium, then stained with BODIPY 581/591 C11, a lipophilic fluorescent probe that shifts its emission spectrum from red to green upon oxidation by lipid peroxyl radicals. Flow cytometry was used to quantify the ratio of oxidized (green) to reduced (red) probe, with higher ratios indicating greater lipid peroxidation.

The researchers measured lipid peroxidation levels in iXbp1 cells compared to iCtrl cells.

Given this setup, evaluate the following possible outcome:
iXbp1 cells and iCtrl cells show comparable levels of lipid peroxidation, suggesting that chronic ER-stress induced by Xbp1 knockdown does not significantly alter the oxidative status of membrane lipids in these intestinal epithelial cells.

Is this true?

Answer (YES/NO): NO